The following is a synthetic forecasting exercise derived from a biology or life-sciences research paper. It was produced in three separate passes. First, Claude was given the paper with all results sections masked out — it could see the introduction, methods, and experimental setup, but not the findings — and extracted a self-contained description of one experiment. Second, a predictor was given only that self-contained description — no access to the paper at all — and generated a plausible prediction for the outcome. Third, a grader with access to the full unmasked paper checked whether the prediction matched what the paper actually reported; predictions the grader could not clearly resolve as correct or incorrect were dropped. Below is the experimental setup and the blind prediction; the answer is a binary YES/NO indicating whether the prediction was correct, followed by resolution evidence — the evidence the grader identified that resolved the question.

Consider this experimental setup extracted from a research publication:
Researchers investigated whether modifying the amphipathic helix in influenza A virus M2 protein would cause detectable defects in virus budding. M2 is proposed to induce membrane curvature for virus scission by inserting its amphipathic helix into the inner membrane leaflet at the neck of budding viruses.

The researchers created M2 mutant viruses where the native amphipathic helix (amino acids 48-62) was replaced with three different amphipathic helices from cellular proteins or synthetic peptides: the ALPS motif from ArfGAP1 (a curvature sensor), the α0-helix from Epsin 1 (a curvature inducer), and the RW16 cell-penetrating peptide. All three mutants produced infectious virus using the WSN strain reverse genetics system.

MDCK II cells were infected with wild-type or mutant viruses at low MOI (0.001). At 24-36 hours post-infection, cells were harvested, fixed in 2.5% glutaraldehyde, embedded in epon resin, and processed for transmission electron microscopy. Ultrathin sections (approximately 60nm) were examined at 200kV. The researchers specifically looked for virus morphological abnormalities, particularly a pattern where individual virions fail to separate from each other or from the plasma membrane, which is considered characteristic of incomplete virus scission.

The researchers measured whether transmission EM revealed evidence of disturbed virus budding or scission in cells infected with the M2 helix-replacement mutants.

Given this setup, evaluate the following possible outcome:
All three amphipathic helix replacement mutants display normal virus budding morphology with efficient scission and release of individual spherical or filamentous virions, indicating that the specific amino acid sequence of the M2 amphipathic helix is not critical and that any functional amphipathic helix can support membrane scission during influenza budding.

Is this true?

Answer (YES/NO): YES